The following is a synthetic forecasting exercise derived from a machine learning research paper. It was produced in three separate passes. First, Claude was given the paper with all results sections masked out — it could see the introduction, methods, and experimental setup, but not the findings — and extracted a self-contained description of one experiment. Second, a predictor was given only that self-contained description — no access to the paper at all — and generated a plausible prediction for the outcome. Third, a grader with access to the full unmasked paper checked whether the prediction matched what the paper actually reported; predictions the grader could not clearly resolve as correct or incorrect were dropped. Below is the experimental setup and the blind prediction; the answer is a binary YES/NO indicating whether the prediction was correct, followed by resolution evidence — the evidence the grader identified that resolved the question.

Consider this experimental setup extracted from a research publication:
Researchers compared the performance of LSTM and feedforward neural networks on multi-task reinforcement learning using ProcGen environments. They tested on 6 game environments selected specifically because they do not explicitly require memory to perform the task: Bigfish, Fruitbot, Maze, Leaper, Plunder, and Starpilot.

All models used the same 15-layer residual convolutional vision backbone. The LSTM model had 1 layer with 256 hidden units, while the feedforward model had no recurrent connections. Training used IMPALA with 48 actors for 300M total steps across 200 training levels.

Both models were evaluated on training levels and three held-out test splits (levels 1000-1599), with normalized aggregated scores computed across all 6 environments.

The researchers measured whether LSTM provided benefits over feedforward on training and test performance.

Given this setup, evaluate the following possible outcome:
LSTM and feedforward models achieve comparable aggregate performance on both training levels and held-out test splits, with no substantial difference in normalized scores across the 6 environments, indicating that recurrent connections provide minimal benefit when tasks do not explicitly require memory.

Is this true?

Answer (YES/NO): NO